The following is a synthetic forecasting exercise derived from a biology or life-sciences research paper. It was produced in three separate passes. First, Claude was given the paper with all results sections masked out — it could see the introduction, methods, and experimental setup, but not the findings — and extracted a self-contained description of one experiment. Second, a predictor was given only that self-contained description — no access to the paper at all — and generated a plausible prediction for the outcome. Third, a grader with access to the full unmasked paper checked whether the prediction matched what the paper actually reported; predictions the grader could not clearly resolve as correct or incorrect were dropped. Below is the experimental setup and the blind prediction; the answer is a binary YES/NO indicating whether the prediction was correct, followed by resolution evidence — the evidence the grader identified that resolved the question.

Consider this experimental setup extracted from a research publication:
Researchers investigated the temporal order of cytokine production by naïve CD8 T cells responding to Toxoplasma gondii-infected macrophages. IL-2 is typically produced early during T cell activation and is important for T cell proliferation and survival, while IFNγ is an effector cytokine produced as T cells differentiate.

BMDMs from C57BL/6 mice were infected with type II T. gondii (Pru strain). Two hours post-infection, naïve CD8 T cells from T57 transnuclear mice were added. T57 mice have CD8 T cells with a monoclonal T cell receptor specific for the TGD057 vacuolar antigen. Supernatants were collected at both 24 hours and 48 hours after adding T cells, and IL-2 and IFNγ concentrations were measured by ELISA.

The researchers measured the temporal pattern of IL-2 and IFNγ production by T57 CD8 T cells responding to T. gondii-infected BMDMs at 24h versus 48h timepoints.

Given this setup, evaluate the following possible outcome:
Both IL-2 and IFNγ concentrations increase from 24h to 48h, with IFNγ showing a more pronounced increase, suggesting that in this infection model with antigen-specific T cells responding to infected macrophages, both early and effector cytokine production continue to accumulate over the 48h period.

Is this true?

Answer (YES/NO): NO